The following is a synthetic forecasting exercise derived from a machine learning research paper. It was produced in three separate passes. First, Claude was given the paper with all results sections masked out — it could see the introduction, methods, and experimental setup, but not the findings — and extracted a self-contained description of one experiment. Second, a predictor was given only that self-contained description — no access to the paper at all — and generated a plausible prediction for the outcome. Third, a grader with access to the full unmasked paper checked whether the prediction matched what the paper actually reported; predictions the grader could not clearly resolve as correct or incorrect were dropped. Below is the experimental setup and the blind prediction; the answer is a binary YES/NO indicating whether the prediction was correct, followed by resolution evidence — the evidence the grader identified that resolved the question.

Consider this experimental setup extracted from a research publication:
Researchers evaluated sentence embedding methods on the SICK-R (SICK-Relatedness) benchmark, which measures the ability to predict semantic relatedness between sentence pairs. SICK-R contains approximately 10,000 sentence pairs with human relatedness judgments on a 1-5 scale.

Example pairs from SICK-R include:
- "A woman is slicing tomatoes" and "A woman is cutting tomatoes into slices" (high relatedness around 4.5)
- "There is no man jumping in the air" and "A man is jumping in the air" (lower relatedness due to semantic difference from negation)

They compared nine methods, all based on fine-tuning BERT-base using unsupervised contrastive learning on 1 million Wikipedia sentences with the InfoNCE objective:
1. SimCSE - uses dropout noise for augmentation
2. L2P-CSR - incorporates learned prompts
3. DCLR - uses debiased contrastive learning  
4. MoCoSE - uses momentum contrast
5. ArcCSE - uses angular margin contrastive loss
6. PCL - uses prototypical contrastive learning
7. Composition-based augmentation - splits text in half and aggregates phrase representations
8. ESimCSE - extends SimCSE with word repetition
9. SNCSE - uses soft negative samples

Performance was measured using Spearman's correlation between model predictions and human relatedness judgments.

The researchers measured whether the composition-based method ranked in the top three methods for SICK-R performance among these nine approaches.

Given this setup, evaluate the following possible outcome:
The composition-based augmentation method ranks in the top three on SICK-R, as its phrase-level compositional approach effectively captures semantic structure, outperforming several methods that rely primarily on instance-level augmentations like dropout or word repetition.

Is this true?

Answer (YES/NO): NO